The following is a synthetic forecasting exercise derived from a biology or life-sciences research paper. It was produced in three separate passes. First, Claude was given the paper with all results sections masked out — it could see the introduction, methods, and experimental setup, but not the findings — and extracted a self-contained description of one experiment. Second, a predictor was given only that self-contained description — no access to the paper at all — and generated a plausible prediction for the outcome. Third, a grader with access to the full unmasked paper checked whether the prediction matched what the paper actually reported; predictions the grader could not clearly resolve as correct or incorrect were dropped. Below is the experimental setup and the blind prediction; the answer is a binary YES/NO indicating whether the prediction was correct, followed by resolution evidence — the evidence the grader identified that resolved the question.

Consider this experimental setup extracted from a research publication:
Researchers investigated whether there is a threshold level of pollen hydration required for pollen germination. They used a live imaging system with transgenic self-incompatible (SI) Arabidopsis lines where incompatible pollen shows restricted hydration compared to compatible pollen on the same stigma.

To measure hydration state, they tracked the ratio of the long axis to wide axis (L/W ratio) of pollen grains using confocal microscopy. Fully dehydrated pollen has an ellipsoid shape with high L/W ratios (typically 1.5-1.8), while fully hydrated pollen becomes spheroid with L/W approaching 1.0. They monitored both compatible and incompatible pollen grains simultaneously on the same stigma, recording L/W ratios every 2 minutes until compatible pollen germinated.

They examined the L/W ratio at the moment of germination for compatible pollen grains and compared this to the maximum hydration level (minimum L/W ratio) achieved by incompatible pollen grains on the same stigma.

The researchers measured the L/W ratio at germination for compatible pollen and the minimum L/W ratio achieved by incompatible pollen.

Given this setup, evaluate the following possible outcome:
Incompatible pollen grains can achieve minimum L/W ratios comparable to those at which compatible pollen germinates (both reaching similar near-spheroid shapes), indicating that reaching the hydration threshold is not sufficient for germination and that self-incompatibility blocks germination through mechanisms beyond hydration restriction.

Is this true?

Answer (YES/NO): YES